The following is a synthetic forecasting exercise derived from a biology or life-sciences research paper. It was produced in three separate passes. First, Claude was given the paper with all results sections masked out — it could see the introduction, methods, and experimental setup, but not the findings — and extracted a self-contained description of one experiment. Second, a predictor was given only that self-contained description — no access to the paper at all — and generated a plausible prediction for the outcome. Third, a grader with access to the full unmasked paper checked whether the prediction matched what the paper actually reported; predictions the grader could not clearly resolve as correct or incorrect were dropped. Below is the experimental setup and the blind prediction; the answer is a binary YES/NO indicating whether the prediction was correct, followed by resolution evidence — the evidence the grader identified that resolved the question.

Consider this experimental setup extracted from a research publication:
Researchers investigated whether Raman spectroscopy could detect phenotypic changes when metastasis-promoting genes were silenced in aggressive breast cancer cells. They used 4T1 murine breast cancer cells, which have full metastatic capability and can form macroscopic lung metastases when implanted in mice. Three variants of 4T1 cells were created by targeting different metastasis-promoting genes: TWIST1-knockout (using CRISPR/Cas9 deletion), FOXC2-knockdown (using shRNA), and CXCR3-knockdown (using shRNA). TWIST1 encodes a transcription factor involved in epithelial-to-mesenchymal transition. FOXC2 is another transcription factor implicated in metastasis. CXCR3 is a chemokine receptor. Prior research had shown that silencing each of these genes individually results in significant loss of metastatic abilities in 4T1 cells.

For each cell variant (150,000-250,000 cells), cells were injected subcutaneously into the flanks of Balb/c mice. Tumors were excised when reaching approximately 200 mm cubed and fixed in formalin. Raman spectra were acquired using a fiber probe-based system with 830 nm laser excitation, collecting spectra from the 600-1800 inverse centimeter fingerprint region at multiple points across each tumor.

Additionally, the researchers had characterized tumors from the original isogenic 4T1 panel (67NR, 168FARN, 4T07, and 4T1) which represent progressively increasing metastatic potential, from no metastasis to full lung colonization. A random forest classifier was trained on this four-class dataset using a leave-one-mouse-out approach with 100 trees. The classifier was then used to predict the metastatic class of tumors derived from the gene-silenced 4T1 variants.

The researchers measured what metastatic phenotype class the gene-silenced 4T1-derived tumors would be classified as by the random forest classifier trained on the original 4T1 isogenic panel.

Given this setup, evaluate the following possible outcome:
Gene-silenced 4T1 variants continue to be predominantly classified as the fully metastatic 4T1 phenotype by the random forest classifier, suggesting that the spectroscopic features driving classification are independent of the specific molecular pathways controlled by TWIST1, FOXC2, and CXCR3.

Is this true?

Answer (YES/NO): NO